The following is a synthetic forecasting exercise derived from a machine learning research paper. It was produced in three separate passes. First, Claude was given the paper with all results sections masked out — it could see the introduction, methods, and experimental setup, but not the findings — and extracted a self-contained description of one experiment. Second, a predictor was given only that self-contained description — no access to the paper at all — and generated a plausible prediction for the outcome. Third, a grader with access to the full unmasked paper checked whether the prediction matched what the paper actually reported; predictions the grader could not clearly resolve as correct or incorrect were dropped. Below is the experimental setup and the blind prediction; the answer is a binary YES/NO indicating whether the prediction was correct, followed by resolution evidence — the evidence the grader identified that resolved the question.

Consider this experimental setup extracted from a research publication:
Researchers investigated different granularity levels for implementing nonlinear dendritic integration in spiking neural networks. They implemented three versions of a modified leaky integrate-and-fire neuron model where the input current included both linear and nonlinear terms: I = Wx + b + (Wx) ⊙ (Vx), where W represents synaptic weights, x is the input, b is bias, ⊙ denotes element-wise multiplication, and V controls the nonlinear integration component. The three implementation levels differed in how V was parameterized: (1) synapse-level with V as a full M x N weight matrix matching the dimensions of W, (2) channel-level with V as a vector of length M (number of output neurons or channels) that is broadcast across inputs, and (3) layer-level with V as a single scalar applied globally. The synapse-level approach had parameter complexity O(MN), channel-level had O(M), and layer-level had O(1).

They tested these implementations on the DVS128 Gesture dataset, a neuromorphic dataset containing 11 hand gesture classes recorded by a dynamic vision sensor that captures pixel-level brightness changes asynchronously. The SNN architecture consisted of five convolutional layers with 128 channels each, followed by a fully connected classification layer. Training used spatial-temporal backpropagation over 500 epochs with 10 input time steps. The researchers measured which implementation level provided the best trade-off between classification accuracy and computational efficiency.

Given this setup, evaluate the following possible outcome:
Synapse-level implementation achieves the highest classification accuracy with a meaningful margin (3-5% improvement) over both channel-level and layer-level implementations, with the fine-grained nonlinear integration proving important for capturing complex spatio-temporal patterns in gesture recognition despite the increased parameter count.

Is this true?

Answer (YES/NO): NO